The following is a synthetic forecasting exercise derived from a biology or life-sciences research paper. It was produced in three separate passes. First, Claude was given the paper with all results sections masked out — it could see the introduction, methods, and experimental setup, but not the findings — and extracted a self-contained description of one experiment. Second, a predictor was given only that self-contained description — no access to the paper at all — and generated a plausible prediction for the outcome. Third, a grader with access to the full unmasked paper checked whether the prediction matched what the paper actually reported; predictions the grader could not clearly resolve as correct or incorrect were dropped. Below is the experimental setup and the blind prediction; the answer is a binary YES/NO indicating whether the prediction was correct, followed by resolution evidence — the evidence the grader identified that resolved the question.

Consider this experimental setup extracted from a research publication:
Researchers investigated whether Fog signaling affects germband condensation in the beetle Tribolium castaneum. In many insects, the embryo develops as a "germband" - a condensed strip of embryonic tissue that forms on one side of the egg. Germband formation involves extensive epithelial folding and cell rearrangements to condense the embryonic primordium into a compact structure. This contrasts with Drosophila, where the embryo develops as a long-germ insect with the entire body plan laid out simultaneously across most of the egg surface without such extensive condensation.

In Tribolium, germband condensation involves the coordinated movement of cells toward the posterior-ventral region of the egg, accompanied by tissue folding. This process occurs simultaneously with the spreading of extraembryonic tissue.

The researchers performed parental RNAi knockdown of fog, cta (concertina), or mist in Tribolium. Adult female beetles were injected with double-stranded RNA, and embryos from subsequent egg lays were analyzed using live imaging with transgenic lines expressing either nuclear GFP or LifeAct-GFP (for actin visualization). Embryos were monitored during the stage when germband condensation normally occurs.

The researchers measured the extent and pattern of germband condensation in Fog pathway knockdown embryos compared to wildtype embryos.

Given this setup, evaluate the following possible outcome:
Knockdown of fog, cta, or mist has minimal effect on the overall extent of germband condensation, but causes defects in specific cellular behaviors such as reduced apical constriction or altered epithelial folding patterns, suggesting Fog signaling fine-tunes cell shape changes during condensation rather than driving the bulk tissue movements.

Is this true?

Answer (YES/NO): NO